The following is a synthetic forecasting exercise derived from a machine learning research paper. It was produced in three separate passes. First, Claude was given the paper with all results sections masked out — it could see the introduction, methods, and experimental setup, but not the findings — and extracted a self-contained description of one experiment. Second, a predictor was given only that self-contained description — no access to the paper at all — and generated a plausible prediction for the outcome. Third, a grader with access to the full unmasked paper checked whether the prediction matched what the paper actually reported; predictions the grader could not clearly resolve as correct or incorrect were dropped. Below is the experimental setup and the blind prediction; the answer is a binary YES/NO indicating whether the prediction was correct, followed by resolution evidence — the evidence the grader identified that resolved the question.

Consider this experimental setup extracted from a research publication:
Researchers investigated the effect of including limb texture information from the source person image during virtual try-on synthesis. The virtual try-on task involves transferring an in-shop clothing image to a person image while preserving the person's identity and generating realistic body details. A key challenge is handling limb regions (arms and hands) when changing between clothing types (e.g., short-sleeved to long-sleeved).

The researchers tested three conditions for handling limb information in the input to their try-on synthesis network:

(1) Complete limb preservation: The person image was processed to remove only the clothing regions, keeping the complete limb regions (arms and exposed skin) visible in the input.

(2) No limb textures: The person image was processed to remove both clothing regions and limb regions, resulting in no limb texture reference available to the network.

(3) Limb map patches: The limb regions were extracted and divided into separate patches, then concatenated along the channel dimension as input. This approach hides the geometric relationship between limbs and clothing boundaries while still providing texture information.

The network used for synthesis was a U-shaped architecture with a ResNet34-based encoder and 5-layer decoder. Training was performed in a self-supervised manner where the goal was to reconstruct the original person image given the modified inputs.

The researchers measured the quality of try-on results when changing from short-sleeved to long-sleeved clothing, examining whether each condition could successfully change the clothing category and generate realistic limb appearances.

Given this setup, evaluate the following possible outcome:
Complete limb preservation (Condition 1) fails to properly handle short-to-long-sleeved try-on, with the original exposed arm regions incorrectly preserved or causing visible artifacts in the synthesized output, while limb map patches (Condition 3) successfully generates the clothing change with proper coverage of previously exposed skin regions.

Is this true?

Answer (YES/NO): YES